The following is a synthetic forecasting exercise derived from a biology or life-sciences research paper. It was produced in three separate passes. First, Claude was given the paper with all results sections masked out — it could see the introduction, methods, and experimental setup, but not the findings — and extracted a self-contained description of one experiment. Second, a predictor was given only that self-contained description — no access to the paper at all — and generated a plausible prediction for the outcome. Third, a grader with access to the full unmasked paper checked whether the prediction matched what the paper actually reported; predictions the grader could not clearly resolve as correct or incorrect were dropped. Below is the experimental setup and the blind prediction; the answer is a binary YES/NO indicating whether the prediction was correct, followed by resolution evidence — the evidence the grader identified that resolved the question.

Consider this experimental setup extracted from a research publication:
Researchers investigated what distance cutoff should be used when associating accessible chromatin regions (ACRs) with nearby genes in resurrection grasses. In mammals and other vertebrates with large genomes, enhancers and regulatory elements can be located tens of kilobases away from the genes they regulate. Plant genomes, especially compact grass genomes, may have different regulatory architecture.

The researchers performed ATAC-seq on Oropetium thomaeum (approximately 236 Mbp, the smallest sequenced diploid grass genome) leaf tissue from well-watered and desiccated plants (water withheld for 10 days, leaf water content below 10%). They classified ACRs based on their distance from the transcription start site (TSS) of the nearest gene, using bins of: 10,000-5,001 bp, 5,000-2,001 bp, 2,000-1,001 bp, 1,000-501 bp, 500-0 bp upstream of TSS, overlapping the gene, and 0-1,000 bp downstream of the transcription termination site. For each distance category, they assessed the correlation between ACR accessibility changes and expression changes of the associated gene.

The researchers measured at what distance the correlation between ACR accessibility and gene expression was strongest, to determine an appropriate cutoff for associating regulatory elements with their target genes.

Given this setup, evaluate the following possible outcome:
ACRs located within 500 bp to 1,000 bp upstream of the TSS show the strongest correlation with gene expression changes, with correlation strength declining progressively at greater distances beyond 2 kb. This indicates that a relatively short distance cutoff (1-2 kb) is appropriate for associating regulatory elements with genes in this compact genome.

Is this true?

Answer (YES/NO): NO